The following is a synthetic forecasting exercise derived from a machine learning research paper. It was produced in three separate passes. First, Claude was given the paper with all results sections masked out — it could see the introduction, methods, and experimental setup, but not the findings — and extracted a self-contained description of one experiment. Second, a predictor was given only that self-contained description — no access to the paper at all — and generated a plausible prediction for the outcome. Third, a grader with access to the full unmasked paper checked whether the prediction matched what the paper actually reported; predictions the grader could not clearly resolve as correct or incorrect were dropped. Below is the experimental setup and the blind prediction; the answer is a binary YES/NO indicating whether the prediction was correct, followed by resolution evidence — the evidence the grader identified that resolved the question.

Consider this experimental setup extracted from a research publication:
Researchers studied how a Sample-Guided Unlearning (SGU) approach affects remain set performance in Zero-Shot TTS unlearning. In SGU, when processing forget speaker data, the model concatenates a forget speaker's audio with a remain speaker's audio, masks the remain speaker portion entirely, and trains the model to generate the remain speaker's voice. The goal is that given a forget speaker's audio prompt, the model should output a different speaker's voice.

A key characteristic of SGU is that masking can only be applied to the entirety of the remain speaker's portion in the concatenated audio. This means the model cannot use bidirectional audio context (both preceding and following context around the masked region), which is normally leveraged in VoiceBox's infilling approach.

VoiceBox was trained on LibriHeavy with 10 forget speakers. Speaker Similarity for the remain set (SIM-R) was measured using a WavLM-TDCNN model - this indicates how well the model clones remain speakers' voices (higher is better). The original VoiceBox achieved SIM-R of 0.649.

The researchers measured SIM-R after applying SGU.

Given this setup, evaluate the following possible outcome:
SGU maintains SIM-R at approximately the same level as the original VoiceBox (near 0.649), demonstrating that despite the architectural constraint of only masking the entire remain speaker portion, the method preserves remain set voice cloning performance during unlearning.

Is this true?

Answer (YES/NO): NO